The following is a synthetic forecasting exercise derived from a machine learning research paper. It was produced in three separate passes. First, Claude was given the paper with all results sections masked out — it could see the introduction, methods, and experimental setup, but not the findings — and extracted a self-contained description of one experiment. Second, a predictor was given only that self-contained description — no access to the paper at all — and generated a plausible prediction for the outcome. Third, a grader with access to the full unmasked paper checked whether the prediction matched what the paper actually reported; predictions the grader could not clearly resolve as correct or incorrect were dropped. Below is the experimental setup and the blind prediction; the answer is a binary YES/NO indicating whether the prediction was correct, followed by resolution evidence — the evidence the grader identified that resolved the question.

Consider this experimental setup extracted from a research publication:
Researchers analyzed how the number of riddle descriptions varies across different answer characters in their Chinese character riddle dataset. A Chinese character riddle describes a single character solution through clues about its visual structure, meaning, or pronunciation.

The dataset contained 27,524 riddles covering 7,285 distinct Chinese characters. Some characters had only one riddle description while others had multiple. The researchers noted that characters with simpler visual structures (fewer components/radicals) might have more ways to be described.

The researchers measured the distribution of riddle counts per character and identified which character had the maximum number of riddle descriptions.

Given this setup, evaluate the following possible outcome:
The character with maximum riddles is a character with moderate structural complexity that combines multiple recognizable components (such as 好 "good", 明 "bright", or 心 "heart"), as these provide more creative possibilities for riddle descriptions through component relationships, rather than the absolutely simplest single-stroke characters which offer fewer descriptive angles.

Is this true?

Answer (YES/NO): NO